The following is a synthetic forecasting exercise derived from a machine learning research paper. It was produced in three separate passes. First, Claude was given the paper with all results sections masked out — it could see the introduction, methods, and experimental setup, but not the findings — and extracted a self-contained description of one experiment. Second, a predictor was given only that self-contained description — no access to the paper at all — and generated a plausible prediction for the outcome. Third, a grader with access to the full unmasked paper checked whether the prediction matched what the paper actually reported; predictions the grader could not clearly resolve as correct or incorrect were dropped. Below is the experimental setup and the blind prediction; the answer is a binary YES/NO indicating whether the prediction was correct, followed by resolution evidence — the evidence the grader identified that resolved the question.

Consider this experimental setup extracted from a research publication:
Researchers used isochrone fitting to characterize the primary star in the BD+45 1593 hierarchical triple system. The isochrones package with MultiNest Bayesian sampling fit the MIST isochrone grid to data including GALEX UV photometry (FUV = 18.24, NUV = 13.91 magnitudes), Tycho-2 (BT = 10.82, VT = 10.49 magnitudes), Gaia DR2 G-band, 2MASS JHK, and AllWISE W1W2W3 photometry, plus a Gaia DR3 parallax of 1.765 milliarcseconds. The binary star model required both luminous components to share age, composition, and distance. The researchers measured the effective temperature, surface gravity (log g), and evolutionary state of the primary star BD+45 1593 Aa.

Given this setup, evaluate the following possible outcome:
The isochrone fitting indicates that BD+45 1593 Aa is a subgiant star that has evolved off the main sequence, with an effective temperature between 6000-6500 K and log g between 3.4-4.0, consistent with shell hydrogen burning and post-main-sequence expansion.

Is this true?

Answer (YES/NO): NO